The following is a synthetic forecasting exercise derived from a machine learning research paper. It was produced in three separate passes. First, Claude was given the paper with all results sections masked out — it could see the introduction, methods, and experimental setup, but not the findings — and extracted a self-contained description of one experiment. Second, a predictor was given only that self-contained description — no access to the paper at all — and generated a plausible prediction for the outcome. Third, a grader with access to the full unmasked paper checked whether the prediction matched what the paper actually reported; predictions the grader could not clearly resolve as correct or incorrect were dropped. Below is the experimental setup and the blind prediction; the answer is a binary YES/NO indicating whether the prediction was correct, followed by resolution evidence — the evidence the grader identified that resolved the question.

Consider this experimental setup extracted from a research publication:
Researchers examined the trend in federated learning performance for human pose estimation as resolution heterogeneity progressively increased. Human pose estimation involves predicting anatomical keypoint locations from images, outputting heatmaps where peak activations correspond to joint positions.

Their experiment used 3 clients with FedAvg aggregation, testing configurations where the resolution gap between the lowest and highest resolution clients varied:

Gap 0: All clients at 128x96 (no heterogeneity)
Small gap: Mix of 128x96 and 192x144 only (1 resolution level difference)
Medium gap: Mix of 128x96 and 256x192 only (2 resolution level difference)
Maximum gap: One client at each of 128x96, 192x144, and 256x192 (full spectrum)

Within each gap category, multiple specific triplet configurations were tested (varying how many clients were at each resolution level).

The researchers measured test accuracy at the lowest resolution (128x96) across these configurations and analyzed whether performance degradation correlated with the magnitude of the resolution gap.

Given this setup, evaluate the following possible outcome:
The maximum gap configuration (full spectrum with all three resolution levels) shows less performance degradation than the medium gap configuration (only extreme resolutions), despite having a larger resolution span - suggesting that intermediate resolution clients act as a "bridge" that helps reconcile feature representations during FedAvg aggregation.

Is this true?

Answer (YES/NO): NO